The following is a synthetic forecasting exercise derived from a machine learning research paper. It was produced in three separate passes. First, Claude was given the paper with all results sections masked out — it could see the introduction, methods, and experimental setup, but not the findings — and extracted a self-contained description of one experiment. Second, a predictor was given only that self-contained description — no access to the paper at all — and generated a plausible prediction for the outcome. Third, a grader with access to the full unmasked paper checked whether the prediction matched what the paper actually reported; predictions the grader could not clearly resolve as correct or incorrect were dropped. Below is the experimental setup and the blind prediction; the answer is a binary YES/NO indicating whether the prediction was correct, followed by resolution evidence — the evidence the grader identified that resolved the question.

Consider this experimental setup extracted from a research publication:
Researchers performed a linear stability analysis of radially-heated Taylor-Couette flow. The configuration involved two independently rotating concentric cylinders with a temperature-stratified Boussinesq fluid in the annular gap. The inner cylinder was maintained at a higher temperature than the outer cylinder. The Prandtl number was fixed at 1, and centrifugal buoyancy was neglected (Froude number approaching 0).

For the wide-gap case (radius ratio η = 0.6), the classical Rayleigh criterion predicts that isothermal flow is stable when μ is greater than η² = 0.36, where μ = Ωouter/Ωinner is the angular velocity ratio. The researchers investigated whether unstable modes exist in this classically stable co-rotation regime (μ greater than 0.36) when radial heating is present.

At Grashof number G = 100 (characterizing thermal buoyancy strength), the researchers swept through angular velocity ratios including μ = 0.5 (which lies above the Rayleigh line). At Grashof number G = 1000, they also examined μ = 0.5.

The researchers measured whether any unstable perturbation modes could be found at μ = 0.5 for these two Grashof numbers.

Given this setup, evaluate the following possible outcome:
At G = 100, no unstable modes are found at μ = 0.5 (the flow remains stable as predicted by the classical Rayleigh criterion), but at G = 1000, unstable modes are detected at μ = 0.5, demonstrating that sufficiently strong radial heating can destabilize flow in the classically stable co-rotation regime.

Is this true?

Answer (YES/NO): YES